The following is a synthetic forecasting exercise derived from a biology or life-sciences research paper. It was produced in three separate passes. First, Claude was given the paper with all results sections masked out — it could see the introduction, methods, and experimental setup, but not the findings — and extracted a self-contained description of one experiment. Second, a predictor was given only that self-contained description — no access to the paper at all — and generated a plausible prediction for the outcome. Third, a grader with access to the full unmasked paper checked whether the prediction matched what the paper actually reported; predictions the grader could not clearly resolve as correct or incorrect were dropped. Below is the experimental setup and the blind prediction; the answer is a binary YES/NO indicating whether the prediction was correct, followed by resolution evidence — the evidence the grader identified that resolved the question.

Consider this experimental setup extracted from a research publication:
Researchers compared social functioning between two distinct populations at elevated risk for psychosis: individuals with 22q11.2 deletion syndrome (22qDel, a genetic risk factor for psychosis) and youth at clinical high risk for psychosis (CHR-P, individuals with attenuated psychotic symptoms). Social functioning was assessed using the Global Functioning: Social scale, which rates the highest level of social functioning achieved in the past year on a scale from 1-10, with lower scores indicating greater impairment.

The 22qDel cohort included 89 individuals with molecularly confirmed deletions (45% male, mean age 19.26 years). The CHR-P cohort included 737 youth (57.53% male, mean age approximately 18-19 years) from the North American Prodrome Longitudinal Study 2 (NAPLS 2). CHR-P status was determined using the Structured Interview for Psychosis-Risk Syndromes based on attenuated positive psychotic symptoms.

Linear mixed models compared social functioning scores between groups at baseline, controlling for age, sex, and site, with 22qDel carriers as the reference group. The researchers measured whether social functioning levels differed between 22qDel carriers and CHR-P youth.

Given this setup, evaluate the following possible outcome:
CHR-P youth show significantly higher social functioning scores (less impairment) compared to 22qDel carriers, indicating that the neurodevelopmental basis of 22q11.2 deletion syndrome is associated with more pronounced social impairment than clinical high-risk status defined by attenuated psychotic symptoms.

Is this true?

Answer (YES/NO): YES